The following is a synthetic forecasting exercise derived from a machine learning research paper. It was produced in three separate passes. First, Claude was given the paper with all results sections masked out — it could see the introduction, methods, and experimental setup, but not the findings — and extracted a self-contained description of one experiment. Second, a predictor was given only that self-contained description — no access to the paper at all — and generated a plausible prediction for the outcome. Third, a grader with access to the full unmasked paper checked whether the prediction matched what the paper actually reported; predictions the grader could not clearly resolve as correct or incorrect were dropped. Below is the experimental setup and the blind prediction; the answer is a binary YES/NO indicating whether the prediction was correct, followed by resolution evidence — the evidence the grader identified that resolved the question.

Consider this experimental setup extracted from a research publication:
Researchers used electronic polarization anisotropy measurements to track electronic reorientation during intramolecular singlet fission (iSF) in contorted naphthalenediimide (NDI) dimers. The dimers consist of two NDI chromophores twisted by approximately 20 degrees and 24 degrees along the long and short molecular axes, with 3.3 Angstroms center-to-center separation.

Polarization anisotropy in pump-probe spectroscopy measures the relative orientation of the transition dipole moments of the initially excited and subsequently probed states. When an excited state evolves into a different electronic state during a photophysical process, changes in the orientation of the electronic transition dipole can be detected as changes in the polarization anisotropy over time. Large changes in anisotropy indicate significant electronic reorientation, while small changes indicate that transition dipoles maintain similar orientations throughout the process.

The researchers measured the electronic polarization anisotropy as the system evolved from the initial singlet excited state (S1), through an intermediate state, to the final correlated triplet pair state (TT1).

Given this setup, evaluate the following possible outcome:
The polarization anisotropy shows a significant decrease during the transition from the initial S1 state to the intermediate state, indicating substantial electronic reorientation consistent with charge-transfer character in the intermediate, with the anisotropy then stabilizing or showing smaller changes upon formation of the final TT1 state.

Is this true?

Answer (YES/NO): NO